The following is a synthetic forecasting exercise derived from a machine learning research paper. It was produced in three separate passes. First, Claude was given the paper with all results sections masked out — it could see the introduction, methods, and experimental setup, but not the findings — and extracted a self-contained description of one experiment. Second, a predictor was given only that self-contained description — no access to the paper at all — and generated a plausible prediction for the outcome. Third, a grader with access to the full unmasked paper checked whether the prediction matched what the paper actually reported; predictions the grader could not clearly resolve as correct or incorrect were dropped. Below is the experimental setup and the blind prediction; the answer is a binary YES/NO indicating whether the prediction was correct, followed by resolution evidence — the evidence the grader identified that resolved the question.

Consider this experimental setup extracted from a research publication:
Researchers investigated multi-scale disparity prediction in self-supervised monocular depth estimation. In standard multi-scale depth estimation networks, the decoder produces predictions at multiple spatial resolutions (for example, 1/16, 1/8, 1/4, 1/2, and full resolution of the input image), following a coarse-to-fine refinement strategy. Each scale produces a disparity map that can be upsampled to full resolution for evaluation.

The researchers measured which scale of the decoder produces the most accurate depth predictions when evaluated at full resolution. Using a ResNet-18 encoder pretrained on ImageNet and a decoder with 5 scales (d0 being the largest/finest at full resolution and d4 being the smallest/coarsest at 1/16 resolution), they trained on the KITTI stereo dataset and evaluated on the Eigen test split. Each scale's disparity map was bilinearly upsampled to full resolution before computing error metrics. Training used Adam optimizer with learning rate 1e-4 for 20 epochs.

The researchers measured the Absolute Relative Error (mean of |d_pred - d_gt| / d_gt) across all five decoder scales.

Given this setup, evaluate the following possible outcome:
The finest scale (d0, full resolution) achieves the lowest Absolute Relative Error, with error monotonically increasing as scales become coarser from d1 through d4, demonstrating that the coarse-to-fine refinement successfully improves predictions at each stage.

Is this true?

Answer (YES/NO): NO